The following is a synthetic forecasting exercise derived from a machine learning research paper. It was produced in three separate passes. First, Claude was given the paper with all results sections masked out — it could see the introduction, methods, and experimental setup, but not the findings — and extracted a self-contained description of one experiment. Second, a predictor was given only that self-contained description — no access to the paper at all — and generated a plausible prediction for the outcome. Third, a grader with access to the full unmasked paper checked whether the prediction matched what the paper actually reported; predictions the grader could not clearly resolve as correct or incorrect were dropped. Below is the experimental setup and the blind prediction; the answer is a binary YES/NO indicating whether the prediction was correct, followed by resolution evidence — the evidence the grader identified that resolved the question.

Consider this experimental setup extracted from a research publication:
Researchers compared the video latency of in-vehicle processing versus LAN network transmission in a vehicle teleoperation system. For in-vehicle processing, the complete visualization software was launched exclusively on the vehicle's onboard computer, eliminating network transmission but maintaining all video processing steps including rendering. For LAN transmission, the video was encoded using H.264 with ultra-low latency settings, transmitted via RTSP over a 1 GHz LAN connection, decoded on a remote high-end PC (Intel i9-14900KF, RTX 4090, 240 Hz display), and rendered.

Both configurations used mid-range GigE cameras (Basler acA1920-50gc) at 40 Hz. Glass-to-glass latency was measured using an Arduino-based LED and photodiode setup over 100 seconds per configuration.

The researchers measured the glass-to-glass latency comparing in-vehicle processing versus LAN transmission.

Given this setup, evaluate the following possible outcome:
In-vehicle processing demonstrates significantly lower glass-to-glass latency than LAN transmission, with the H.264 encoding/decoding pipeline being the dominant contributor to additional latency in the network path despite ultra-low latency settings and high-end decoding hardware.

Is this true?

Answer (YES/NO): NO